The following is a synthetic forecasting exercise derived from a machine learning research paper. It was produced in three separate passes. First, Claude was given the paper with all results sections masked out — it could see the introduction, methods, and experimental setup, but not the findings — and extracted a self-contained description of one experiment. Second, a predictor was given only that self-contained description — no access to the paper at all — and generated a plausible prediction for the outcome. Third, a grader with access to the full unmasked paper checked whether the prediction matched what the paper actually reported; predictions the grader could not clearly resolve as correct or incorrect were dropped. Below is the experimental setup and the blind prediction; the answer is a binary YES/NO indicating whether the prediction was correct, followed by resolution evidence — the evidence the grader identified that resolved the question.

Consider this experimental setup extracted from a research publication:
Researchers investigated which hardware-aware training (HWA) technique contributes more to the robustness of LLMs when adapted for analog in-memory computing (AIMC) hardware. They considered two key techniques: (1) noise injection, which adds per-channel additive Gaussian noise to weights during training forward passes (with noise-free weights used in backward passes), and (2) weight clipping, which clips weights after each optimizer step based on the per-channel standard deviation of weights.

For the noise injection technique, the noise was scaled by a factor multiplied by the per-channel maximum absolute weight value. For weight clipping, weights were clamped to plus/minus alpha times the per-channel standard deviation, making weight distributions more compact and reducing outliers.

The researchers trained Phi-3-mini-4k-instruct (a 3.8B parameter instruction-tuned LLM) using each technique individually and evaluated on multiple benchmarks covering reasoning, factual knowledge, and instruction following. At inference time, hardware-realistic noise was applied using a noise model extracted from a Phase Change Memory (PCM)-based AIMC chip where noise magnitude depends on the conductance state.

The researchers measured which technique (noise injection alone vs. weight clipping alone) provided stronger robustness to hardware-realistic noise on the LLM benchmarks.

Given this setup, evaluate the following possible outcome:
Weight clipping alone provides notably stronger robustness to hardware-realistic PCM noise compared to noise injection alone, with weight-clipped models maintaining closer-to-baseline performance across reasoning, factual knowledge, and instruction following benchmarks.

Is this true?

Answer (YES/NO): YES